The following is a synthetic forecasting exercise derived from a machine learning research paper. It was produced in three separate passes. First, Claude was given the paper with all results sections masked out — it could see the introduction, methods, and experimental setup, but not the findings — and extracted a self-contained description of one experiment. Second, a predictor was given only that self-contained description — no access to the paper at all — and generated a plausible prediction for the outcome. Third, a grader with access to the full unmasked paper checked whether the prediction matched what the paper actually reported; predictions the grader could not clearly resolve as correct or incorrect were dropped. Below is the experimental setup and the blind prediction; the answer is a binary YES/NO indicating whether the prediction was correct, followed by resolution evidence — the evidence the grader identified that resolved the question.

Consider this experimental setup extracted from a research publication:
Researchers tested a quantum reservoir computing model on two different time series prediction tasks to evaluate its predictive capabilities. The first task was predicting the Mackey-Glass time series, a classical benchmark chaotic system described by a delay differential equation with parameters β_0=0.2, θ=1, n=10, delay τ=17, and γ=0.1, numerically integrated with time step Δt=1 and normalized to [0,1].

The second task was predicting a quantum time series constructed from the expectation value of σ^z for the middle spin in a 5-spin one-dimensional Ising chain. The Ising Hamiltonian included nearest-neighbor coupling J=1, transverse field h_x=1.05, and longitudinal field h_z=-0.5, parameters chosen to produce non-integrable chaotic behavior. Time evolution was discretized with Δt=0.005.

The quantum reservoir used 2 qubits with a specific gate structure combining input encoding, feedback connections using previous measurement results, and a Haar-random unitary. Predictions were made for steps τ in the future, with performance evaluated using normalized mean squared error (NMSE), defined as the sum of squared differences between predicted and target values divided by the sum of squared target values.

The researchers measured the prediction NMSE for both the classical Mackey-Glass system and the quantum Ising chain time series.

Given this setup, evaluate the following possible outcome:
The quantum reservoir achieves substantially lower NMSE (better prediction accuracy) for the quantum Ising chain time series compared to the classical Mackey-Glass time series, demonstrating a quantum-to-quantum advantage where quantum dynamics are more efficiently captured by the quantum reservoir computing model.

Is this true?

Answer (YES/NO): NO